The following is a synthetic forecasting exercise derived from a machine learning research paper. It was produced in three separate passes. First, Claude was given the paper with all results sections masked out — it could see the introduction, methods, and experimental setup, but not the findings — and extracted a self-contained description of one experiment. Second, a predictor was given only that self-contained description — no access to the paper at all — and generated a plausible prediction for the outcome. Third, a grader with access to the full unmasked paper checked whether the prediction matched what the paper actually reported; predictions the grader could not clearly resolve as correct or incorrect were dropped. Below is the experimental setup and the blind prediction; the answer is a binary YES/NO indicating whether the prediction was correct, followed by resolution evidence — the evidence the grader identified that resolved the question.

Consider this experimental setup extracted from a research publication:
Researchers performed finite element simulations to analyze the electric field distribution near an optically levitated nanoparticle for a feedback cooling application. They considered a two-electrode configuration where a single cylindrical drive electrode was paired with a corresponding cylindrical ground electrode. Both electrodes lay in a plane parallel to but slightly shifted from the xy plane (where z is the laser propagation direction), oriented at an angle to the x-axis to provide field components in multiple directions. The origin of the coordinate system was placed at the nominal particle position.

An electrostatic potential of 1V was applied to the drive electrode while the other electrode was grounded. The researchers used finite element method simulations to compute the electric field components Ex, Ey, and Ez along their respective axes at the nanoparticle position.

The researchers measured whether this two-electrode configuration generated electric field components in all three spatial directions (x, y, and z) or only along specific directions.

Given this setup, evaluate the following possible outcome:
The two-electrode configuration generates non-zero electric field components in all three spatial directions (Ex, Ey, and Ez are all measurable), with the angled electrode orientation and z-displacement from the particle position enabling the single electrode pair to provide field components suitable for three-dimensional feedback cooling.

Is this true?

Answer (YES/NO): YES